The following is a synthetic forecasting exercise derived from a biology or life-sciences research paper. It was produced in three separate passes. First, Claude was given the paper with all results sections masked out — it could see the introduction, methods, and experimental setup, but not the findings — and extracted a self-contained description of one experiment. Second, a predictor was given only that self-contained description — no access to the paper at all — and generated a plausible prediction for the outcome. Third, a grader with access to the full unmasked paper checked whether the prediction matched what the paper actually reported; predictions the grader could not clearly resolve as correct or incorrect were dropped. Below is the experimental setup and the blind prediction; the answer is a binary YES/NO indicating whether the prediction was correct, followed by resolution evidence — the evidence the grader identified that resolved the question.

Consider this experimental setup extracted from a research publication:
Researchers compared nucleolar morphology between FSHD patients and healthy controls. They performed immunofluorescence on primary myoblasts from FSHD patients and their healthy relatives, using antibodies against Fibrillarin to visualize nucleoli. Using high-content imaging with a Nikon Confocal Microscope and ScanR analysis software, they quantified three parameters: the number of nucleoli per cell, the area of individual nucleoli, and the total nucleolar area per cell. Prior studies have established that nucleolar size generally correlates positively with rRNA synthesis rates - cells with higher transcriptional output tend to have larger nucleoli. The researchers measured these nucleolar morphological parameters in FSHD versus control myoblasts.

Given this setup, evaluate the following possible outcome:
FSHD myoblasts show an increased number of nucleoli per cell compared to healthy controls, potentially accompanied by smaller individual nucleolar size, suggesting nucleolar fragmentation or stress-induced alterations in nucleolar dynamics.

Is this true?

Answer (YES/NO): YES